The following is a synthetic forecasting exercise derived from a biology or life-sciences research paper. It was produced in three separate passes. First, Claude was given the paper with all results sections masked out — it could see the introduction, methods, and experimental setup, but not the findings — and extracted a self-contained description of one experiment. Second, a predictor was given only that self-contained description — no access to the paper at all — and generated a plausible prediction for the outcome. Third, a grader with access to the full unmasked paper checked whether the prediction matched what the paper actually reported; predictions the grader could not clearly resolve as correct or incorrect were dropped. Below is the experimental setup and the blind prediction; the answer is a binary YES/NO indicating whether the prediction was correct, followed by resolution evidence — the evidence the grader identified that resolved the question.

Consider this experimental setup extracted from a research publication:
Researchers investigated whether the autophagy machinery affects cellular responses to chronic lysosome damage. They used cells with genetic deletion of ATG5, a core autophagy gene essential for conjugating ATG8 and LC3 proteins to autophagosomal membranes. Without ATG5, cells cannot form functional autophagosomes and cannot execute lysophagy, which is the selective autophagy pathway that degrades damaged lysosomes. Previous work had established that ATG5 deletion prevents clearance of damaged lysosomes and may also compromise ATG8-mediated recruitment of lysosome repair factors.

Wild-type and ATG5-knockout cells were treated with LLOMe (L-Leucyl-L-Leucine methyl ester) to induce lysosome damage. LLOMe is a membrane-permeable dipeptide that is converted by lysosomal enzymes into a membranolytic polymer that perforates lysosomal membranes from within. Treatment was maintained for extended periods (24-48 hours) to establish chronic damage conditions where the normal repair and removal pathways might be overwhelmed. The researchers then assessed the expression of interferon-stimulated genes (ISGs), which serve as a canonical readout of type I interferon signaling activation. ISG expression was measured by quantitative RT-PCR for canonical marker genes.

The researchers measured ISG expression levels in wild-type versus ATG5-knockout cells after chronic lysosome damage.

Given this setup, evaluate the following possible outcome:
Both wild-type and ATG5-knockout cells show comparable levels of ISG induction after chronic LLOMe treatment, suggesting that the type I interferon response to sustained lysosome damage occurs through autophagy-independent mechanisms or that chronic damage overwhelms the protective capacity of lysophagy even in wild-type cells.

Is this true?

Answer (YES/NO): NO